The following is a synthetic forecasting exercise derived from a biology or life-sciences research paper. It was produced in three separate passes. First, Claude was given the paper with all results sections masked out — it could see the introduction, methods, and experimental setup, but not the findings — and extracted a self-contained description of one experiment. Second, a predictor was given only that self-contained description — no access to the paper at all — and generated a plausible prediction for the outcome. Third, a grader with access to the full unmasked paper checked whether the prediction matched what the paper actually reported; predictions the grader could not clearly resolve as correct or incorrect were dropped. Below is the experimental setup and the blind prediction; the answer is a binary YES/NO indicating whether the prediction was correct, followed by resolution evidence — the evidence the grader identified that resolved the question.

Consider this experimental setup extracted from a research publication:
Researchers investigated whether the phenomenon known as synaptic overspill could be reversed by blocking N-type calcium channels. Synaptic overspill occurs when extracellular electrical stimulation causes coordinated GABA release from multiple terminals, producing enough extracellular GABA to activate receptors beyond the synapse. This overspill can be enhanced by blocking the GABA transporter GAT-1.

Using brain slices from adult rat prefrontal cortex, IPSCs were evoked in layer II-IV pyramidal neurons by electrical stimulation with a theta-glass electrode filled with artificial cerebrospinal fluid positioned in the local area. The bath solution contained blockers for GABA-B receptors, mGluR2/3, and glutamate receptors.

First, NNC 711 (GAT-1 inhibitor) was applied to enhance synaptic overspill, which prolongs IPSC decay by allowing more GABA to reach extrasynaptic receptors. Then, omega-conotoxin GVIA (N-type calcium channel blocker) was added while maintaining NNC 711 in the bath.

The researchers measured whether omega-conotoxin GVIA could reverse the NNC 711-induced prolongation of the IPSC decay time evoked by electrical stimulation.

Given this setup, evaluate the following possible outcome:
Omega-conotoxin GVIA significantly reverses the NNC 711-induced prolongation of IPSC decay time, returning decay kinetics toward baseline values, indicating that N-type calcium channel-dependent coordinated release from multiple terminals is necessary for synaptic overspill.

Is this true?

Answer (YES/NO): YES